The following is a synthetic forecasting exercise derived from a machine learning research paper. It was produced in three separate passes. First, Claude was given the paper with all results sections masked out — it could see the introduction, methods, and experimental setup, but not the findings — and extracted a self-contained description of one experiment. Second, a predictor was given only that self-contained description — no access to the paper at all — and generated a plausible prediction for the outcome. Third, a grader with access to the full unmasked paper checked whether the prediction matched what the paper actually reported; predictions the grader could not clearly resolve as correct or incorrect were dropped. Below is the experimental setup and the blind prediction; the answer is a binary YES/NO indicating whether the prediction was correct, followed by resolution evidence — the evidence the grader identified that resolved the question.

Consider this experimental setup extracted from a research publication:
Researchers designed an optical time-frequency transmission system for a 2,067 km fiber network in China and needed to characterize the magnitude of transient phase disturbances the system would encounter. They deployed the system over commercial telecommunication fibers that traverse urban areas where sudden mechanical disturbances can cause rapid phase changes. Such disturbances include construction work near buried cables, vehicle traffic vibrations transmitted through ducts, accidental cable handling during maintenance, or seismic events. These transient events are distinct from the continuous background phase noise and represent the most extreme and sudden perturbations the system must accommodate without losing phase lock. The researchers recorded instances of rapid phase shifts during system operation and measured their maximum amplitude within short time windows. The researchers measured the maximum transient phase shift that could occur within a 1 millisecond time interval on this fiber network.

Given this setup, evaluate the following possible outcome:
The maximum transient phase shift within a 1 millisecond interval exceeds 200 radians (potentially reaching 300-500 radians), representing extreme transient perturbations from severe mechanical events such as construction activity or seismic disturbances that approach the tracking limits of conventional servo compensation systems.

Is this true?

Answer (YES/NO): NO